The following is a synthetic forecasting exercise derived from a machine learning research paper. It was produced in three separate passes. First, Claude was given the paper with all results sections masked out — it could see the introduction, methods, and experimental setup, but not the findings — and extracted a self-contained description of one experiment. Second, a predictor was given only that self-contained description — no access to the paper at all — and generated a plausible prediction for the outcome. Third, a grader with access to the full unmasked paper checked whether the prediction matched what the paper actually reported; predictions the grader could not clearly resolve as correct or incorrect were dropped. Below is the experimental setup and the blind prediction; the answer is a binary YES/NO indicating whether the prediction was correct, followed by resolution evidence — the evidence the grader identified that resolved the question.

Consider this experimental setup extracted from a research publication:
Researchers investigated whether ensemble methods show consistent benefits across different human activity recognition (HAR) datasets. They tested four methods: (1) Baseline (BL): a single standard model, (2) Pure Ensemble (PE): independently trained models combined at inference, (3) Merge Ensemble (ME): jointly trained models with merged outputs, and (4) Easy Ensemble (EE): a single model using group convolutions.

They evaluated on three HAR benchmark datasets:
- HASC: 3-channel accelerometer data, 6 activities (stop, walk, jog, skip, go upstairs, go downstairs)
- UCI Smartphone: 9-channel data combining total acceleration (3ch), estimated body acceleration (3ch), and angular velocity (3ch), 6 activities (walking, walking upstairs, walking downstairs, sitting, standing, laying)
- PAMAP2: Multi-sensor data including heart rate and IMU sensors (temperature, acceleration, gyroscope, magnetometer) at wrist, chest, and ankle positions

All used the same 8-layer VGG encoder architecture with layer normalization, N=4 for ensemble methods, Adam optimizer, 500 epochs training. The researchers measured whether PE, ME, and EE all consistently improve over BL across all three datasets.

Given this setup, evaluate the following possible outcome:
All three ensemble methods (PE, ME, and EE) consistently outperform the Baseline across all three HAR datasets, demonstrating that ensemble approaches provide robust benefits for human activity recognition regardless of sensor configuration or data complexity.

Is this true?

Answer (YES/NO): NO